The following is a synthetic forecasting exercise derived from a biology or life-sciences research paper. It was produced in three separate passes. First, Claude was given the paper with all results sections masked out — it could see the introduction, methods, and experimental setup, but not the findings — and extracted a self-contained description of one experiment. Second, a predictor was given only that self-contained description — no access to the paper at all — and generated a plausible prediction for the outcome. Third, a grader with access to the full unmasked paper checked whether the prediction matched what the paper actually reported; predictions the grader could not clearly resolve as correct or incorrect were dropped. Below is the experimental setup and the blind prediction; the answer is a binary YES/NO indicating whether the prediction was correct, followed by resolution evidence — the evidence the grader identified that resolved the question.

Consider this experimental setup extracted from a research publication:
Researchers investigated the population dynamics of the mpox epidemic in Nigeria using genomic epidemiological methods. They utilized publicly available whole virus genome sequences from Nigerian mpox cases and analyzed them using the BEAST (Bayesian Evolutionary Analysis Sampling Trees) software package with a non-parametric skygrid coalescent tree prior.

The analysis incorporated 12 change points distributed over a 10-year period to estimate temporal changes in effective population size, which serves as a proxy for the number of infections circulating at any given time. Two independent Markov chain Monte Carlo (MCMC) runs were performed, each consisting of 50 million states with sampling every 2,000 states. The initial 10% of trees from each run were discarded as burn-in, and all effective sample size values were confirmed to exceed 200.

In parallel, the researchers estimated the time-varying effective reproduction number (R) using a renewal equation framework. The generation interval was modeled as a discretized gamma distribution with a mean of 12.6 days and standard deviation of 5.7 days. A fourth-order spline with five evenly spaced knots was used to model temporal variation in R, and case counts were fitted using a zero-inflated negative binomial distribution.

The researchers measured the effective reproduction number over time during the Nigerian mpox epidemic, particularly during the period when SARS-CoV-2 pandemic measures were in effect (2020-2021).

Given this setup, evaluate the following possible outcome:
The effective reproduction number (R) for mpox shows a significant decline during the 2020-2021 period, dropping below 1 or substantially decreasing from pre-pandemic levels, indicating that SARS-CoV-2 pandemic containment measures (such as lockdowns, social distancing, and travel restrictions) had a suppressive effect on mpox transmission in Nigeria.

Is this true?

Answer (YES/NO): NO